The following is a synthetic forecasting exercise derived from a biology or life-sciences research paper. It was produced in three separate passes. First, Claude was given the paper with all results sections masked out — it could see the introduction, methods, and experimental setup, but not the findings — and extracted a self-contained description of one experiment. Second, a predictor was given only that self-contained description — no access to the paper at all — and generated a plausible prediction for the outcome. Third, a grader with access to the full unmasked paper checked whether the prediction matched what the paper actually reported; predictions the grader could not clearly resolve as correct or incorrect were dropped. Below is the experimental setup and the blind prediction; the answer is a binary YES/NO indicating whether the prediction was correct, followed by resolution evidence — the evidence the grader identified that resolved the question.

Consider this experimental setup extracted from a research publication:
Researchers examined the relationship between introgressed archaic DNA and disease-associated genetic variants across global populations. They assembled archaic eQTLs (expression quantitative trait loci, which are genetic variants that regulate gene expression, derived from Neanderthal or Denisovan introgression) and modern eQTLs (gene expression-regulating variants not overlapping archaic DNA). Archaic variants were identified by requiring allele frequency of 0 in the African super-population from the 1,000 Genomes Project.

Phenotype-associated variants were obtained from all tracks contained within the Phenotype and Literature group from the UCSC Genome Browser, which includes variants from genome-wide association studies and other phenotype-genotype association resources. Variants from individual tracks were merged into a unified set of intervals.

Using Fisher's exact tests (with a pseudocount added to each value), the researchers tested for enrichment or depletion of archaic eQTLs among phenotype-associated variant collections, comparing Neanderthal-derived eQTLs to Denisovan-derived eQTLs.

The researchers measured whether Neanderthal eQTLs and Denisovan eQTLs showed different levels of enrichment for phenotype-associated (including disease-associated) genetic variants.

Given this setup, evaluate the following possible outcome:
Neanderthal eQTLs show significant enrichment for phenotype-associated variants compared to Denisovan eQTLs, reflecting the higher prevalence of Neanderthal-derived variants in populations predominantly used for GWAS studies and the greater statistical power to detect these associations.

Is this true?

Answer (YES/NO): NO